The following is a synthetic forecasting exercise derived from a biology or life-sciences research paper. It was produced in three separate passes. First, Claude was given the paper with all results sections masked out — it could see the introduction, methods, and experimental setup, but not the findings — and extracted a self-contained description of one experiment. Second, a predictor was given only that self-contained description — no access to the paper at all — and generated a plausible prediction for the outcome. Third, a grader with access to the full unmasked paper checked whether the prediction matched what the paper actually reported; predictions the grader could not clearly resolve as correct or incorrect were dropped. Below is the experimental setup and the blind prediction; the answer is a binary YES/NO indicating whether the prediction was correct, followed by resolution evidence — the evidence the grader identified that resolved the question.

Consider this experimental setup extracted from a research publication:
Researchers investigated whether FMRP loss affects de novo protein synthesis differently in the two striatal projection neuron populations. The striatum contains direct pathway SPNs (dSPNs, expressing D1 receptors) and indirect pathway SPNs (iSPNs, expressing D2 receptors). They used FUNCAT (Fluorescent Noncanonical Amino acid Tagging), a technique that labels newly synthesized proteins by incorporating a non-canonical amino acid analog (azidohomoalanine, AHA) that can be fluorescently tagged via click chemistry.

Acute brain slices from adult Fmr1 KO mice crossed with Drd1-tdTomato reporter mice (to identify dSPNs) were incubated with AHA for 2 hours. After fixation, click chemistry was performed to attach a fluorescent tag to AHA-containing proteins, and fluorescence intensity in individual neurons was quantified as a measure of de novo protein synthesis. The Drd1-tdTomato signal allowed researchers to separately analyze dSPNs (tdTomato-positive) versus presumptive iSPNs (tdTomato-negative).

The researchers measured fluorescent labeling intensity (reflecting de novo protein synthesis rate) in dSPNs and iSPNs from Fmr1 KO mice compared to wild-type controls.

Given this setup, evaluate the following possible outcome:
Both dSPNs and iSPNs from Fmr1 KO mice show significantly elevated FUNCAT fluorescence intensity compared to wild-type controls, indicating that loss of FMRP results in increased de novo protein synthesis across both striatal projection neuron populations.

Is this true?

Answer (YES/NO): NO